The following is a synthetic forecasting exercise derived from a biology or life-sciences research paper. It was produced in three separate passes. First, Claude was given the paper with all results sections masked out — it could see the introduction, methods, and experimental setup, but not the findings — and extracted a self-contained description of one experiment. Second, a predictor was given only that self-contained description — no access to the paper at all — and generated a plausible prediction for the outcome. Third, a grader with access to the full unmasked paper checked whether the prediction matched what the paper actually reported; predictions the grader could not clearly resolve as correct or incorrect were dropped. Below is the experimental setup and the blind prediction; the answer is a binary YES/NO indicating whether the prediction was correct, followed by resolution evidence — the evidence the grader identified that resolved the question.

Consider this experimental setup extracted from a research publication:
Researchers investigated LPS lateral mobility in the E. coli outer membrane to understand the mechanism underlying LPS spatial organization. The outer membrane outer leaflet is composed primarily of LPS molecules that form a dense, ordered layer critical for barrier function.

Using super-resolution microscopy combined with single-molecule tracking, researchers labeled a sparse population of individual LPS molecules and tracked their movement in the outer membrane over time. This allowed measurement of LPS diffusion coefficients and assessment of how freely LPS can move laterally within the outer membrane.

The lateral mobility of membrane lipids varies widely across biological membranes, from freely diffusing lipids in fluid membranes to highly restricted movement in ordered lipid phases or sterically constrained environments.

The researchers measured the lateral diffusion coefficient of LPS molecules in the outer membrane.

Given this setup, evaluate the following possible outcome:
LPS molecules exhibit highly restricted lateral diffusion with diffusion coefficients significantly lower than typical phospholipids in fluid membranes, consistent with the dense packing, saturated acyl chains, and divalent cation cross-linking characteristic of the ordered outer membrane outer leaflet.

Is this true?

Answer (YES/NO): YES